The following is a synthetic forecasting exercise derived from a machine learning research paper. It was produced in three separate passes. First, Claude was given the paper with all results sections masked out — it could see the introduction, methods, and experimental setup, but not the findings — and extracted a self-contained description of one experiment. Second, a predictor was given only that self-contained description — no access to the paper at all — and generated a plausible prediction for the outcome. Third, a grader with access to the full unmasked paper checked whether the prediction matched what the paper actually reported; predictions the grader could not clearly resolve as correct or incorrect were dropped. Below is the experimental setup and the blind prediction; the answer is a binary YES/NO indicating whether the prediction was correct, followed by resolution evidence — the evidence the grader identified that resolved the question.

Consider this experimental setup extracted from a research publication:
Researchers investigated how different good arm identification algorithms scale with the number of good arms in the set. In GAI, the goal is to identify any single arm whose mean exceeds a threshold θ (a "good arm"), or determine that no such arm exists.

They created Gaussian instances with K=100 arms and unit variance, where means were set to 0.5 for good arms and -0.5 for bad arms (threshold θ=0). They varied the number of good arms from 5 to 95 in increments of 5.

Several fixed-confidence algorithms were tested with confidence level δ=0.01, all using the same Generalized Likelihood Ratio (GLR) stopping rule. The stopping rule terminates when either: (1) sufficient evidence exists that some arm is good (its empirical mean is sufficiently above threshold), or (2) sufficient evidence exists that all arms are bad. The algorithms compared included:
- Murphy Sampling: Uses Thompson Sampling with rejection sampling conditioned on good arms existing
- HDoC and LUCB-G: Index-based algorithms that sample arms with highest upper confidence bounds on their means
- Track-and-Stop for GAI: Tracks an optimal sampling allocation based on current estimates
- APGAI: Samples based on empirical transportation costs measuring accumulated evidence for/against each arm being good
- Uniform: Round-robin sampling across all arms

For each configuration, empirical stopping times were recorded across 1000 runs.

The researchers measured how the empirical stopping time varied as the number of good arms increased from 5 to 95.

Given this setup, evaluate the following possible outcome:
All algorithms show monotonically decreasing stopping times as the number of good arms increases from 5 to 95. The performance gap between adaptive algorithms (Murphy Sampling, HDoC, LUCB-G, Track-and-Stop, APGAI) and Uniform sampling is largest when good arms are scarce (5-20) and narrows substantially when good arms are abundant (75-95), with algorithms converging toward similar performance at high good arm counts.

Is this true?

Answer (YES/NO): NO